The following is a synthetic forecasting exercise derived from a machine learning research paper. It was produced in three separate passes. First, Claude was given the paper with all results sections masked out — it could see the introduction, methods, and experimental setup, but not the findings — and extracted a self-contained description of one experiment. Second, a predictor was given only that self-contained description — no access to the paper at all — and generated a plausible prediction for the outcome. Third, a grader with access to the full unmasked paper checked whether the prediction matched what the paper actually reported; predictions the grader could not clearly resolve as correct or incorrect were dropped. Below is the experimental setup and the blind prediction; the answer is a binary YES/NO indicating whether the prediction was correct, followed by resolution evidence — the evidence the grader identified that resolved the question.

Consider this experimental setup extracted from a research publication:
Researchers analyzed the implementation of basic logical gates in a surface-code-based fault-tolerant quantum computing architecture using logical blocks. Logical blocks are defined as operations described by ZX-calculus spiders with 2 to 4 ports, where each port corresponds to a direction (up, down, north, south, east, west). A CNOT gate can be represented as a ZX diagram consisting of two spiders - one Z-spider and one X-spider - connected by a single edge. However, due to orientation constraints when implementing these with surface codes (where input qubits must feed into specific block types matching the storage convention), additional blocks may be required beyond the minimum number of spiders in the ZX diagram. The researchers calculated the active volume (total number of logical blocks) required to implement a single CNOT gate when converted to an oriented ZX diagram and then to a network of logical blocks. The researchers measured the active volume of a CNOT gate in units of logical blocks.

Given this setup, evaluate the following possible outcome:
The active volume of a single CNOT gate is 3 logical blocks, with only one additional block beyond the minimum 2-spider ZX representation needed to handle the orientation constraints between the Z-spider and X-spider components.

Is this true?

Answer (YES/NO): NO